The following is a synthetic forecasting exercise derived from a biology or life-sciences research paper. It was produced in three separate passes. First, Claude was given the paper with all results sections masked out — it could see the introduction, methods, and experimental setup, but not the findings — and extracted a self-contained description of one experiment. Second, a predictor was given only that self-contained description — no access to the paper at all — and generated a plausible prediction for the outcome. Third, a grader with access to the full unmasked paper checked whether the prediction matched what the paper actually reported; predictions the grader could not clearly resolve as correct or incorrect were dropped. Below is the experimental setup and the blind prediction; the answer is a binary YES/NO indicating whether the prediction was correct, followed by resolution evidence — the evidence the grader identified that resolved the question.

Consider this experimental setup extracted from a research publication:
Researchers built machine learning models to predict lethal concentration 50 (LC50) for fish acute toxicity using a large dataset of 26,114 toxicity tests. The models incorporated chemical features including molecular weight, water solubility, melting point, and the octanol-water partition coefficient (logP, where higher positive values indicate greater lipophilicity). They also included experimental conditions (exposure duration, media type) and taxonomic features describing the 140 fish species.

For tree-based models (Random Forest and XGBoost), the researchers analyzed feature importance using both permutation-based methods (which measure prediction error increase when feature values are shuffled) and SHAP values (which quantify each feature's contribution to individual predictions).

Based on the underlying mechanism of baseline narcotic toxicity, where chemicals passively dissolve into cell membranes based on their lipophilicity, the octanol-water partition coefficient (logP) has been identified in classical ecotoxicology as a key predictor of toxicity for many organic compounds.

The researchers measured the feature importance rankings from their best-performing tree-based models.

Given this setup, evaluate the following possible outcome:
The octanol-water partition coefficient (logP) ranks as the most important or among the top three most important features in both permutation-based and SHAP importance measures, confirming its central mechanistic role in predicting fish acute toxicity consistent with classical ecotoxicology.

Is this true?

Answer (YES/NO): YES